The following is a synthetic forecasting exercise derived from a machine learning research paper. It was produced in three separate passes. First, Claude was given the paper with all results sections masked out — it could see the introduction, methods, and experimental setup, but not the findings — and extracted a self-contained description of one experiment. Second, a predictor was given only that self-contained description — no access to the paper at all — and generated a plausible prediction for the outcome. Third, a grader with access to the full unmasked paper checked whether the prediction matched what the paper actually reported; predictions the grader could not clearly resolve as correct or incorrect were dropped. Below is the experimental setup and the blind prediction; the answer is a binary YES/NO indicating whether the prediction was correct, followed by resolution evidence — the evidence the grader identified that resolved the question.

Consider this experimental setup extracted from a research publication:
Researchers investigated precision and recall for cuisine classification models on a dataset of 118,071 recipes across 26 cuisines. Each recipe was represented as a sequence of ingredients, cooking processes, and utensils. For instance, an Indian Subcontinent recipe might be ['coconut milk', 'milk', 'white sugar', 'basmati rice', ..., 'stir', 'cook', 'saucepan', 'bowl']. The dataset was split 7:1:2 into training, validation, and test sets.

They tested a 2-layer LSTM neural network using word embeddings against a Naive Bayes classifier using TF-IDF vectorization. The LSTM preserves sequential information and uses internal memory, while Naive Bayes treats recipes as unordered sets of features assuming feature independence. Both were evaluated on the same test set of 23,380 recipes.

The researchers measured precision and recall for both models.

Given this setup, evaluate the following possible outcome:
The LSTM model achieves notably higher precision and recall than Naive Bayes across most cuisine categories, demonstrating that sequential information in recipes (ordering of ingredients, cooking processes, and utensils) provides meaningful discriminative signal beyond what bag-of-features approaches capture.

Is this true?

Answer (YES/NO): NO